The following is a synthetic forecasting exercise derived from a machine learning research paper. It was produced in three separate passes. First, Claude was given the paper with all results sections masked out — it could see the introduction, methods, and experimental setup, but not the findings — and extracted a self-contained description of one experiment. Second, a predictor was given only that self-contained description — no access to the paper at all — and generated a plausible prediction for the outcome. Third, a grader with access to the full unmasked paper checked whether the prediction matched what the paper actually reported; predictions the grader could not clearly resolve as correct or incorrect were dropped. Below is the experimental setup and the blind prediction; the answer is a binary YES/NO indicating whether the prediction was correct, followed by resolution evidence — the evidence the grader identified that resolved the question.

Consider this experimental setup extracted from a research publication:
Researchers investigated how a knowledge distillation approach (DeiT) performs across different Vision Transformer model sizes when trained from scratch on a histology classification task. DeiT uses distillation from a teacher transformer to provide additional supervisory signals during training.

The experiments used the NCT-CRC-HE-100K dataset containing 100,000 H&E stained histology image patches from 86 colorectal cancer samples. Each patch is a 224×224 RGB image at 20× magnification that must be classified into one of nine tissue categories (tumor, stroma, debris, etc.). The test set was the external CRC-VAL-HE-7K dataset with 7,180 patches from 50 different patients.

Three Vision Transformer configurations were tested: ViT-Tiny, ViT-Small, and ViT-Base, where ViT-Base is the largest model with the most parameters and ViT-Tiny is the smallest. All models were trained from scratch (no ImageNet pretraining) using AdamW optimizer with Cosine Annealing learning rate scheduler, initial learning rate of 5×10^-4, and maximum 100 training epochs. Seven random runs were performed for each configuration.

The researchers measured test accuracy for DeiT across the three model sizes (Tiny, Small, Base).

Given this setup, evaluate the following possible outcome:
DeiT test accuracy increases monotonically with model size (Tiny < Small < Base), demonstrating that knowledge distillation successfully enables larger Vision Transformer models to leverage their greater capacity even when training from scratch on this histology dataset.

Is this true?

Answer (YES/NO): NO